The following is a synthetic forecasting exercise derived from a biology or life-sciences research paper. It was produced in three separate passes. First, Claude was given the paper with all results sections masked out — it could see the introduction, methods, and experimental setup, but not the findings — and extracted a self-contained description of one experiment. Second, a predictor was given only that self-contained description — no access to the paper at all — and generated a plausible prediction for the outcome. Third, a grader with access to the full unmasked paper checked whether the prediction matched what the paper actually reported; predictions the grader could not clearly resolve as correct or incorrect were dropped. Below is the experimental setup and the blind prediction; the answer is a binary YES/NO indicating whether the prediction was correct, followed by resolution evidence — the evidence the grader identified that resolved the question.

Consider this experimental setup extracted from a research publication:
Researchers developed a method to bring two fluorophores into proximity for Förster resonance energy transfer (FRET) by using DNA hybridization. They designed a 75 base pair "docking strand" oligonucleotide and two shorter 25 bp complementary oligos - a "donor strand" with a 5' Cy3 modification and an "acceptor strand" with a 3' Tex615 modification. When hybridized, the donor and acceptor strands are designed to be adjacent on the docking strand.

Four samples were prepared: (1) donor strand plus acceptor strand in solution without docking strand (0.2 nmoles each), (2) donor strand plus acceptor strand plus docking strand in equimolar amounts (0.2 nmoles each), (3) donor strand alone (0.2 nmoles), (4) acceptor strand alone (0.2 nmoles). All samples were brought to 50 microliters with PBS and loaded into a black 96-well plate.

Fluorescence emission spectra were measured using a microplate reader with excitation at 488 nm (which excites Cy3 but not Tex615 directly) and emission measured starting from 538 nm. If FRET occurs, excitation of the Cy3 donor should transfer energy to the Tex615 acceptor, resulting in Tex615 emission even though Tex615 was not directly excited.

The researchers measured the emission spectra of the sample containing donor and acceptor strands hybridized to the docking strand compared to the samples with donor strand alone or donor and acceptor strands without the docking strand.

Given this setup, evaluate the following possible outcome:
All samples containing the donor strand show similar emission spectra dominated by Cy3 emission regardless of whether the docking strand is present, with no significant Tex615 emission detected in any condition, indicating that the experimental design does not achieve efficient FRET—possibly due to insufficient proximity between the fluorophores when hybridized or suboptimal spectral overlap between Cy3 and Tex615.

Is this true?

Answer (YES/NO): NO